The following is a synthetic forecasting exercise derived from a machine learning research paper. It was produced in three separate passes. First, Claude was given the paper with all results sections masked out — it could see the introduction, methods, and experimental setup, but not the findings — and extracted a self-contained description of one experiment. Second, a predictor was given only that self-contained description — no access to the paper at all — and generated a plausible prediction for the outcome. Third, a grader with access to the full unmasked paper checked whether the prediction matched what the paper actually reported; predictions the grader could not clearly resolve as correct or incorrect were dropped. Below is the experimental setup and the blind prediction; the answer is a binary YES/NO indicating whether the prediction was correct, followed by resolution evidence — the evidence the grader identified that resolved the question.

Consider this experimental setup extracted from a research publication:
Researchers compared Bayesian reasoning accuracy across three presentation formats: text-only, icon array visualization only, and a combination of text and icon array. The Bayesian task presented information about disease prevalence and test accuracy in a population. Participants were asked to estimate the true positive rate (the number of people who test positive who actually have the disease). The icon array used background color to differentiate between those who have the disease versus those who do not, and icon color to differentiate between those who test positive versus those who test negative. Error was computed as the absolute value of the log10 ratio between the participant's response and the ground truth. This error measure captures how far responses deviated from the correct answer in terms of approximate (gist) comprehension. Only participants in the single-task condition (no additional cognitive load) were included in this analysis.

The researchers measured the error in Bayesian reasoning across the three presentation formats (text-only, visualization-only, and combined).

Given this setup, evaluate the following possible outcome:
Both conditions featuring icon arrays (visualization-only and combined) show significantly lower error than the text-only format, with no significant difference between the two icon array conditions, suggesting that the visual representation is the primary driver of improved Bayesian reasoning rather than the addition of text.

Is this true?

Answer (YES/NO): YES